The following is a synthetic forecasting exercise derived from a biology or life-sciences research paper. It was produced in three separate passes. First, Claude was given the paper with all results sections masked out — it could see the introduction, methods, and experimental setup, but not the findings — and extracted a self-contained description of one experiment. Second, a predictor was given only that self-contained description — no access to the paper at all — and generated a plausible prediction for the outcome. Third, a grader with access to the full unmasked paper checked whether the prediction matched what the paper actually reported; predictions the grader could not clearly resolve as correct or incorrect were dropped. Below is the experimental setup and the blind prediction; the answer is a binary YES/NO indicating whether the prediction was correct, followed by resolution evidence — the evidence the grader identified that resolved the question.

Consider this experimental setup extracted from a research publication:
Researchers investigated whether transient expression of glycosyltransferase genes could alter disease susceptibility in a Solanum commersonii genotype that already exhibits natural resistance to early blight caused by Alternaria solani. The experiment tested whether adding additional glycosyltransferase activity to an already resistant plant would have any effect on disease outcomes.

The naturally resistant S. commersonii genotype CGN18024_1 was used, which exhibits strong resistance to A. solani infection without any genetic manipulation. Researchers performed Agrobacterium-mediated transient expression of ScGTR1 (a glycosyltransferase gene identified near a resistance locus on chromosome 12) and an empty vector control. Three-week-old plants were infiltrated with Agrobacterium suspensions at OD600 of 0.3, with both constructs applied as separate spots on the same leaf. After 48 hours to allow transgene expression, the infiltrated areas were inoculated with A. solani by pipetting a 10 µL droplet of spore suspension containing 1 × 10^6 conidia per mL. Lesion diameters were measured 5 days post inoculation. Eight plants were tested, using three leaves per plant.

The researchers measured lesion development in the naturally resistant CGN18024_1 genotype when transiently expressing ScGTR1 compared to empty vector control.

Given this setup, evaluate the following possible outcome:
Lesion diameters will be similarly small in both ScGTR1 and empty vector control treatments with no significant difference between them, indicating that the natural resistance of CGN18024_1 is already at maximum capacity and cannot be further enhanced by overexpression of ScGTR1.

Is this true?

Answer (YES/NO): YES